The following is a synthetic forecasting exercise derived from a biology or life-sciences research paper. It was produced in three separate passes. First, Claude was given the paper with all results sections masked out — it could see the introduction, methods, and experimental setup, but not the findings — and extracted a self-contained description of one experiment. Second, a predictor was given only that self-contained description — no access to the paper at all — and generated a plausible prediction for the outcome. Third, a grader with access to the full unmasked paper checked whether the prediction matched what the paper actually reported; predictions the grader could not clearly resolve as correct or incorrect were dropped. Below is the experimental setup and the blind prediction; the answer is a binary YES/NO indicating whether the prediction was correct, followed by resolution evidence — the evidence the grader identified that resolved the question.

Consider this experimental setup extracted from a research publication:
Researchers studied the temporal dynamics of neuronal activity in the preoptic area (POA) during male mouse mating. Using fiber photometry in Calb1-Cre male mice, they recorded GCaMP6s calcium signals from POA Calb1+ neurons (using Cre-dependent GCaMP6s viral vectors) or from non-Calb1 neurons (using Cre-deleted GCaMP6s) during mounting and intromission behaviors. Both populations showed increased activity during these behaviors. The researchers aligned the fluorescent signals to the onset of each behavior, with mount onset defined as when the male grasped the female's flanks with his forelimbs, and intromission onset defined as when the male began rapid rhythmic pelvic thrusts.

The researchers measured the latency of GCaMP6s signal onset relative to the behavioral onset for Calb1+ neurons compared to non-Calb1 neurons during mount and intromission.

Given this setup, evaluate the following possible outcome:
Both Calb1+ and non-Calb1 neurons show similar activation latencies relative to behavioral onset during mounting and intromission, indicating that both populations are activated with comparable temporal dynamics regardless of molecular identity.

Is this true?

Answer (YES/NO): NO